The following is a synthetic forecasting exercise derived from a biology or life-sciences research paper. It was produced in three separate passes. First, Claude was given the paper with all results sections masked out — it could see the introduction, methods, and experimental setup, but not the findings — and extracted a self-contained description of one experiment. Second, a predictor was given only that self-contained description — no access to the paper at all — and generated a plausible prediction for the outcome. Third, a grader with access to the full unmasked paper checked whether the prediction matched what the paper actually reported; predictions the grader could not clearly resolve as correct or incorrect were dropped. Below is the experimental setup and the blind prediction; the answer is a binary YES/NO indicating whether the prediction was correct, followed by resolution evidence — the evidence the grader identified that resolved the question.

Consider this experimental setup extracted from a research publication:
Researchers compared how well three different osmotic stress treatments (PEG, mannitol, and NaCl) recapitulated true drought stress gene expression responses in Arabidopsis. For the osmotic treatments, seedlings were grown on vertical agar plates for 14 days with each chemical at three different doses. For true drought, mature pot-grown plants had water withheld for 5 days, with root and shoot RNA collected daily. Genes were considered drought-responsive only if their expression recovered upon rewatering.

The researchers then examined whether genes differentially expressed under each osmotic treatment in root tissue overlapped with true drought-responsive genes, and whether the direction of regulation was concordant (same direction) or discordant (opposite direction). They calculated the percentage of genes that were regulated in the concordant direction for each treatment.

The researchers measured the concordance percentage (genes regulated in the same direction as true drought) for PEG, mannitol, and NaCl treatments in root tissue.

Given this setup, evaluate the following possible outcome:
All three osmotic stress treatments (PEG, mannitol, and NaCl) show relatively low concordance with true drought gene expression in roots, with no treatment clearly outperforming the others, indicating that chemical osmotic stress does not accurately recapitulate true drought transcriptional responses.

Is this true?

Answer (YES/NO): NO